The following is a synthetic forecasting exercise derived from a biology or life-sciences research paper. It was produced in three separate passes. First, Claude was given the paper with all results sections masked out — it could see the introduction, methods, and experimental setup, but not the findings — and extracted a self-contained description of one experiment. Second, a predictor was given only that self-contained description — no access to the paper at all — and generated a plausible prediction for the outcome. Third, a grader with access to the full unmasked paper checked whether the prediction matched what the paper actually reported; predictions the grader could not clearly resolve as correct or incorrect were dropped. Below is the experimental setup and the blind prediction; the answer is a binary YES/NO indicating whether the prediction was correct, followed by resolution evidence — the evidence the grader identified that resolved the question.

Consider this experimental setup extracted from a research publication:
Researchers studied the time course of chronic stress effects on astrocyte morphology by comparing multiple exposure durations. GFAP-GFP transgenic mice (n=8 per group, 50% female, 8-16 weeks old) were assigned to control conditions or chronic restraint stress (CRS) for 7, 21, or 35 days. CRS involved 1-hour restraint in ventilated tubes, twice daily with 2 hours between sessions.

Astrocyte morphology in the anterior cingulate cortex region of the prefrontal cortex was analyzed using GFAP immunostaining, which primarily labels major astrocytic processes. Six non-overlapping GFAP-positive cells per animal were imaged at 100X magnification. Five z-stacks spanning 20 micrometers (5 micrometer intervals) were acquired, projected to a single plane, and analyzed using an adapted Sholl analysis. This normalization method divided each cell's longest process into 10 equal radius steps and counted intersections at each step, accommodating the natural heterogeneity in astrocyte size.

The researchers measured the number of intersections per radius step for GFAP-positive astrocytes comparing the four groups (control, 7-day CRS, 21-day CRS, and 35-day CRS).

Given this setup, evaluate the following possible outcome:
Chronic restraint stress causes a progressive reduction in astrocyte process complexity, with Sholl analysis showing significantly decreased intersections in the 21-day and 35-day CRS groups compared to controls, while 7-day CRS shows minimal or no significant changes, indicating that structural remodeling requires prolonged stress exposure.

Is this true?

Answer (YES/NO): YES